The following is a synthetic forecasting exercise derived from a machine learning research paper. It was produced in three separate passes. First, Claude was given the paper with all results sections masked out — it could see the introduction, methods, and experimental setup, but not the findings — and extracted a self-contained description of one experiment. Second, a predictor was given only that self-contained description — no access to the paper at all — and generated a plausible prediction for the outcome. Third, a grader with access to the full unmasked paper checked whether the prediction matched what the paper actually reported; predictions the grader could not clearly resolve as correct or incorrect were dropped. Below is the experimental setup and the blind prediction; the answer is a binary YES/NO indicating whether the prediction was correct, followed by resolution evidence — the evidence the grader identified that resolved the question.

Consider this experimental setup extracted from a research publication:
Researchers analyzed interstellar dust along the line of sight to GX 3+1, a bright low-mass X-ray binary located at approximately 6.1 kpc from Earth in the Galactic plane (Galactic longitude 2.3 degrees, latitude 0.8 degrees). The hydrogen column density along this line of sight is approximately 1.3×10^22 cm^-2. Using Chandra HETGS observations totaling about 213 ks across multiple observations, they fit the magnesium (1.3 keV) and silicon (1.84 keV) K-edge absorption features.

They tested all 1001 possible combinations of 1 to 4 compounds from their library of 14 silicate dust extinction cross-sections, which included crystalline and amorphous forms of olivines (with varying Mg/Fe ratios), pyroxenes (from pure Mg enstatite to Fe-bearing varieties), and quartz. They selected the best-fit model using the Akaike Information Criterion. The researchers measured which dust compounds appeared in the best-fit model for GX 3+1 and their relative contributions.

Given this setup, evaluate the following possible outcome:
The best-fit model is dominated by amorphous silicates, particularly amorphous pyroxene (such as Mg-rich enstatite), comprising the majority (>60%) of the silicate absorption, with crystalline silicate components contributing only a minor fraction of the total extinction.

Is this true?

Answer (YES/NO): NO